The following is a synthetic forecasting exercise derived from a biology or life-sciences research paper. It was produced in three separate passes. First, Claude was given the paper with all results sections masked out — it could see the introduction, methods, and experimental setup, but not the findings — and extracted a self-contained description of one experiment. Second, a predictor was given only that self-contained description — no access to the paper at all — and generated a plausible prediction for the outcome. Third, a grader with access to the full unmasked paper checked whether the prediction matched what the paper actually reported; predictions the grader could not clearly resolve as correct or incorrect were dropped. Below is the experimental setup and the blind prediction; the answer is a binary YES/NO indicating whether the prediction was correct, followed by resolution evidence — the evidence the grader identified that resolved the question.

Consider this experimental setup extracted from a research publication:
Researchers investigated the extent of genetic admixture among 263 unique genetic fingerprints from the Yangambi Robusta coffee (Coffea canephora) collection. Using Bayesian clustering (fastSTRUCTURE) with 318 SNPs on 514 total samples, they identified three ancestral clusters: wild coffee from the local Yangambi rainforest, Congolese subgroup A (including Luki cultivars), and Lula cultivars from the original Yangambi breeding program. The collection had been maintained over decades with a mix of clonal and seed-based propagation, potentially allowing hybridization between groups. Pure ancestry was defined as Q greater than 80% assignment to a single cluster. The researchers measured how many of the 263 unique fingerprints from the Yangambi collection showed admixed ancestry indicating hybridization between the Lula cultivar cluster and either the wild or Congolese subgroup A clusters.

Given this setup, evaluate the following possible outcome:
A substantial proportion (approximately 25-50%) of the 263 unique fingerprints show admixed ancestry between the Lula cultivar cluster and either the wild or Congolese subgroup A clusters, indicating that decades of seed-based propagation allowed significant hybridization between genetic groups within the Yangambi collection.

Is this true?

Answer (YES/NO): YES